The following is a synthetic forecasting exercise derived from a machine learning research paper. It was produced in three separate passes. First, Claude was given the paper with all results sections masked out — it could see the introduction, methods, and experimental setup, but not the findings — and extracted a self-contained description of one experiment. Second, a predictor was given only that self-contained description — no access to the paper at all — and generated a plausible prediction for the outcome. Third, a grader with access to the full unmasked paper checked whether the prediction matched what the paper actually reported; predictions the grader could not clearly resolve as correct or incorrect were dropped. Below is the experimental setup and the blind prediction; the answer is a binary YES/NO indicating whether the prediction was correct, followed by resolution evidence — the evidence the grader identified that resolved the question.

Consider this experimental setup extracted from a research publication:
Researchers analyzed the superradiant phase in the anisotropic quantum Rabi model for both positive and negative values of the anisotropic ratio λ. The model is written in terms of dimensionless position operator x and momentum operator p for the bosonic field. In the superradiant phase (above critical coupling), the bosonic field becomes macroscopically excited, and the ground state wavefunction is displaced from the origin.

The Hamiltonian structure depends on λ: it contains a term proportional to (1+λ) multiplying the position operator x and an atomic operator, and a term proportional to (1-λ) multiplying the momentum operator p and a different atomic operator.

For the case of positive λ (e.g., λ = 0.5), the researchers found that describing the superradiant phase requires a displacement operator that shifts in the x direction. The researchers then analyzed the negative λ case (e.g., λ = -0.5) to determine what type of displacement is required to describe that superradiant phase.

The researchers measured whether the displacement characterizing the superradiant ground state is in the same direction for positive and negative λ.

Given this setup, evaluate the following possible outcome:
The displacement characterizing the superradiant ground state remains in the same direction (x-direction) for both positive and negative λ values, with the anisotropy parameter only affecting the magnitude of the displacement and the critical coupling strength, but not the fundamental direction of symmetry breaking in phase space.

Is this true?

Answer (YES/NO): NO